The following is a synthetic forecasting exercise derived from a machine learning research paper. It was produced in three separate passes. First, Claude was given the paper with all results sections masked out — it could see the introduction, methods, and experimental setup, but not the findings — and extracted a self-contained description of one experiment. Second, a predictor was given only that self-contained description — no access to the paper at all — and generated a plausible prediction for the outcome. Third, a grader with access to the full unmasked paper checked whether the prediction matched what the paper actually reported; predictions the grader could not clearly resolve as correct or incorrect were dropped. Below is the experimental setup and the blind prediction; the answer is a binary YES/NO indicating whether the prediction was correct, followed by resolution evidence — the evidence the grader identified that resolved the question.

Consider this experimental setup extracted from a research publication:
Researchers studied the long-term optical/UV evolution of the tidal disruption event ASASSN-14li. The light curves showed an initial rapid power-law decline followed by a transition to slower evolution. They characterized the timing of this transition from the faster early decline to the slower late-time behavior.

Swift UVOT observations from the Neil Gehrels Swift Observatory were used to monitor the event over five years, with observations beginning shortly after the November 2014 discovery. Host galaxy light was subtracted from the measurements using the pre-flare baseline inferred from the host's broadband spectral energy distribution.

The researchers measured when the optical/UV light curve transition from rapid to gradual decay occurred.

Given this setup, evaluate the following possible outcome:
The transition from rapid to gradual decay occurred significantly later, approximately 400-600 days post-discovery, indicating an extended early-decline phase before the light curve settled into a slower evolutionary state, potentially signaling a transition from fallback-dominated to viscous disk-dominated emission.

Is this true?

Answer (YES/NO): NO